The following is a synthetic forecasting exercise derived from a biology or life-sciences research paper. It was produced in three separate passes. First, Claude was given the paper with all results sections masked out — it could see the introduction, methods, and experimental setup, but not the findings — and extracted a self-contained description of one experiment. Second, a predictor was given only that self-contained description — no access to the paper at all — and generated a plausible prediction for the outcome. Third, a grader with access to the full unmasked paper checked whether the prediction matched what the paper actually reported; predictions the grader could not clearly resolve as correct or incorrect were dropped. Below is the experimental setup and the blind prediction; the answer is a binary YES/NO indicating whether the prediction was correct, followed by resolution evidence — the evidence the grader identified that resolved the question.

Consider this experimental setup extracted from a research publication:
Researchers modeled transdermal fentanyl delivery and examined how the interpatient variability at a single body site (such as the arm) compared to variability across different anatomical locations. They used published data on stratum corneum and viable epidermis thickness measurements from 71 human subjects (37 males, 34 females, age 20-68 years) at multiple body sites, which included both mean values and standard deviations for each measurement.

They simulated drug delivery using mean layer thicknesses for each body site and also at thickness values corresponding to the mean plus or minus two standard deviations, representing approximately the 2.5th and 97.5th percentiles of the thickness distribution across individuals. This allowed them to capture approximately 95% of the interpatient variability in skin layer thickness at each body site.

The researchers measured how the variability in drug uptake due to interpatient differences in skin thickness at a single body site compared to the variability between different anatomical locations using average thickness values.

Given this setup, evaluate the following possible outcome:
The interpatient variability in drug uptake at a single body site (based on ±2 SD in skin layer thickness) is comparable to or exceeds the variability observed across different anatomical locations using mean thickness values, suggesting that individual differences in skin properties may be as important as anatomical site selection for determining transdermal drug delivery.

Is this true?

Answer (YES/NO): YES